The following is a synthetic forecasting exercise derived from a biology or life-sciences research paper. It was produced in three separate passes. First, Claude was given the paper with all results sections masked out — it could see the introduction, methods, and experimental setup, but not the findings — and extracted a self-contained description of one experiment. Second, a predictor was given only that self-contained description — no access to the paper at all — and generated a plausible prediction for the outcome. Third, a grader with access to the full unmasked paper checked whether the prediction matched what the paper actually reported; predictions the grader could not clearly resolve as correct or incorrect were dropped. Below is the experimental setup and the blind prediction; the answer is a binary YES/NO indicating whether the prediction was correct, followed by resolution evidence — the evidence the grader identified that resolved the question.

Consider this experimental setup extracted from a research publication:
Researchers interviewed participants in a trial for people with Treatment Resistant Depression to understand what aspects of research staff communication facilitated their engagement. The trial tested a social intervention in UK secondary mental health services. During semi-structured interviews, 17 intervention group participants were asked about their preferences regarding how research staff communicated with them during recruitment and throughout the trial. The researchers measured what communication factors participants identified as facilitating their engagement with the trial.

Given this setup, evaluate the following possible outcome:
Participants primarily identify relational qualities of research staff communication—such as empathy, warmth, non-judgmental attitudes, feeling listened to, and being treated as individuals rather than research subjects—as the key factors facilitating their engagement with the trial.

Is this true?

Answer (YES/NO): NO